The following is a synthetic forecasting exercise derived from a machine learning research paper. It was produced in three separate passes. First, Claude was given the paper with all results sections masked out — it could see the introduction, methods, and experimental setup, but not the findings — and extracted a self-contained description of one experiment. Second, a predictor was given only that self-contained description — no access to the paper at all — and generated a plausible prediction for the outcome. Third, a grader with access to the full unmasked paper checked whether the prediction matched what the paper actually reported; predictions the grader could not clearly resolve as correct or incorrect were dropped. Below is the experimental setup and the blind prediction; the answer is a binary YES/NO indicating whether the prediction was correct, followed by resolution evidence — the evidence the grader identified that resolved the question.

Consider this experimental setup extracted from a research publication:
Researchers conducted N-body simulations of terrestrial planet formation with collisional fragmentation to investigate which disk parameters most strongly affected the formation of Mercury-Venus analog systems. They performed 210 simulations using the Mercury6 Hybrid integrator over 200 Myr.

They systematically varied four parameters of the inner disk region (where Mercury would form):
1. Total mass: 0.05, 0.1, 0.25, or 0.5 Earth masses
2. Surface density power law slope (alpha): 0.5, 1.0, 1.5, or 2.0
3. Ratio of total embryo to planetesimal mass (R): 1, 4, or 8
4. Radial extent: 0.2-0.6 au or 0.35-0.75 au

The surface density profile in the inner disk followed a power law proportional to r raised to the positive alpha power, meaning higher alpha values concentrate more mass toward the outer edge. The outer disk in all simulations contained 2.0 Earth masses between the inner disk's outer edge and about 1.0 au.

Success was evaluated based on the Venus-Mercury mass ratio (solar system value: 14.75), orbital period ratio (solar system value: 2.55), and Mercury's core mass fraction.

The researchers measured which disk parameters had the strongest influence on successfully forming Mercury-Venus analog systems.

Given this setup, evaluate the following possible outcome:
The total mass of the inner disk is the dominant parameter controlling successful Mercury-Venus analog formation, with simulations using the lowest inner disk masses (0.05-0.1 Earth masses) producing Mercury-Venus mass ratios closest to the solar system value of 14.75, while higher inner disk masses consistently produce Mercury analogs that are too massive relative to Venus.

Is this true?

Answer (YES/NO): NO